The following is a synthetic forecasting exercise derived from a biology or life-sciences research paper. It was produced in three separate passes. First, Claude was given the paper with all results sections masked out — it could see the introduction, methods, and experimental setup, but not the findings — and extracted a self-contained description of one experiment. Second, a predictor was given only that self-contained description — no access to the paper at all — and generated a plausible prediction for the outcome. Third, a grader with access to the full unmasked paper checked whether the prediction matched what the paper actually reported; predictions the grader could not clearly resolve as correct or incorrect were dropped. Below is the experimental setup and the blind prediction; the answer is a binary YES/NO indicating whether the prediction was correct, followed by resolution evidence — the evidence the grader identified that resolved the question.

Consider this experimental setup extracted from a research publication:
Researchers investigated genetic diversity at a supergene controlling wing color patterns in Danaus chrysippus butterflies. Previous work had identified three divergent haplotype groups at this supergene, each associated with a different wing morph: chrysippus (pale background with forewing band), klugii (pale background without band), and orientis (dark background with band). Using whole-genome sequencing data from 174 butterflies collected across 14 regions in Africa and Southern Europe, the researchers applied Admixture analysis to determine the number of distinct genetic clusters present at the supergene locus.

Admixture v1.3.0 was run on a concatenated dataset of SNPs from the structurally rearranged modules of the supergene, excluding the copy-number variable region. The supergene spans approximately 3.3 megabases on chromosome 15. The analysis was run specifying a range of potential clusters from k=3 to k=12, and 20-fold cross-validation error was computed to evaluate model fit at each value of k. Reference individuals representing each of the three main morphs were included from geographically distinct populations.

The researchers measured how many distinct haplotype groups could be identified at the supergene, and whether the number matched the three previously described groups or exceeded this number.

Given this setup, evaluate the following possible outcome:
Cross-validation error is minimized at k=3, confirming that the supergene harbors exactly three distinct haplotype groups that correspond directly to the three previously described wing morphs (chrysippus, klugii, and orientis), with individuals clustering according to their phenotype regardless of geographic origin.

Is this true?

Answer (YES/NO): NO